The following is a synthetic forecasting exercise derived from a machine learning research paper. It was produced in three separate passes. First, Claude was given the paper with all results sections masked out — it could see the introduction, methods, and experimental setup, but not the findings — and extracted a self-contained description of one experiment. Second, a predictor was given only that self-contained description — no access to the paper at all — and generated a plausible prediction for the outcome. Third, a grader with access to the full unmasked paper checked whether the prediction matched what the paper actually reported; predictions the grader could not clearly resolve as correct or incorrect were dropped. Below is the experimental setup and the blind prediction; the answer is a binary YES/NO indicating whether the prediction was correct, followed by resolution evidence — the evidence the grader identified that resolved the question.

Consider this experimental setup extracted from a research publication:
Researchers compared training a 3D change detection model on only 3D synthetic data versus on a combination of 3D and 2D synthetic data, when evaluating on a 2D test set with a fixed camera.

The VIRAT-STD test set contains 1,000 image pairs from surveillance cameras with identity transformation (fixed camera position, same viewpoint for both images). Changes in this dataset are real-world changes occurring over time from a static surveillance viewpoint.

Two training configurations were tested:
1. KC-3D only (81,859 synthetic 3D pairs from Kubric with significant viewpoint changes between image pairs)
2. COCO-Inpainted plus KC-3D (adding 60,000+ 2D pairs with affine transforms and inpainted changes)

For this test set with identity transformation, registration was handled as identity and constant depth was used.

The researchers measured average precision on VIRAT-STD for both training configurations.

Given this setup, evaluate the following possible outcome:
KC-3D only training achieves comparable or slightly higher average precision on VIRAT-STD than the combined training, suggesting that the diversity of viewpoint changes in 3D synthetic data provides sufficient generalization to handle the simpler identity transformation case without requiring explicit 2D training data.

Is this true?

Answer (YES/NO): NO